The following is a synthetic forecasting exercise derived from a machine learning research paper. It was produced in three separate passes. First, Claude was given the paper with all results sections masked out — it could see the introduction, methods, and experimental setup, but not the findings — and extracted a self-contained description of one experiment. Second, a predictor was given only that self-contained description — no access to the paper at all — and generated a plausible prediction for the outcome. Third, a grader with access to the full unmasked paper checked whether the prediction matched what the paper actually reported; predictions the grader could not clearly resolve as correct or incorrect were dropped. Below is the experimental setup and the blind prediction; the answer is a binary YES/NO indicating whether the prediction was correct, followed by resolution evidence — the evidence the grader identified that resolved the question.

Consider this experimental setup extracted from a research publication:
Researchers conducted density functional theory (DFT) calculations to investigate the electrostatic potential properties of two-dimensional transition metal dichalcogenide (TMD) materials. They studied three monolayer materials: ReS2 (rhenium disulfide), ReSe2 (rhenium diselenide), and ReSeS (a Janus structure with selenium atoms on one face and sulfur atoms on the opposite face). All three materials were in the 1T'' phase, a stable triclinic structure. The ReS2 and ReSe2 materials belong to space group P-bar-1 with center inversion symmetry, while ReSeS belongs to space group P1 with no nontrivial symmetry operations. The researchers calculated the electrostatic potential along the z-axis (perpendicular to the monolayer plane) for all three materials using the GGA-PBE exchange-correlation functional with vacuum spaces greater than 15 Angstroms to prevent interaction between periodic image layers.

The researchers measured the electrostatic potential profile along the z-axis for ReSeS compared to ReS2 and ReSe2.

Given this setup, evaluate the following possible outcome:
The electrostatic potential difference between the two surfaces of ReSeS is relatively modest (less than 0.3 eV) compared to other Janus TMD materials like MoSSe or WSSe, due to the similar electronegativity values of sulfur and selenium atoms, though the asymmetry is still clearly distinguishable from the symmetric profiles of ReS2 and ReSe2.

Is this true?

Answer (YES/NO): NO